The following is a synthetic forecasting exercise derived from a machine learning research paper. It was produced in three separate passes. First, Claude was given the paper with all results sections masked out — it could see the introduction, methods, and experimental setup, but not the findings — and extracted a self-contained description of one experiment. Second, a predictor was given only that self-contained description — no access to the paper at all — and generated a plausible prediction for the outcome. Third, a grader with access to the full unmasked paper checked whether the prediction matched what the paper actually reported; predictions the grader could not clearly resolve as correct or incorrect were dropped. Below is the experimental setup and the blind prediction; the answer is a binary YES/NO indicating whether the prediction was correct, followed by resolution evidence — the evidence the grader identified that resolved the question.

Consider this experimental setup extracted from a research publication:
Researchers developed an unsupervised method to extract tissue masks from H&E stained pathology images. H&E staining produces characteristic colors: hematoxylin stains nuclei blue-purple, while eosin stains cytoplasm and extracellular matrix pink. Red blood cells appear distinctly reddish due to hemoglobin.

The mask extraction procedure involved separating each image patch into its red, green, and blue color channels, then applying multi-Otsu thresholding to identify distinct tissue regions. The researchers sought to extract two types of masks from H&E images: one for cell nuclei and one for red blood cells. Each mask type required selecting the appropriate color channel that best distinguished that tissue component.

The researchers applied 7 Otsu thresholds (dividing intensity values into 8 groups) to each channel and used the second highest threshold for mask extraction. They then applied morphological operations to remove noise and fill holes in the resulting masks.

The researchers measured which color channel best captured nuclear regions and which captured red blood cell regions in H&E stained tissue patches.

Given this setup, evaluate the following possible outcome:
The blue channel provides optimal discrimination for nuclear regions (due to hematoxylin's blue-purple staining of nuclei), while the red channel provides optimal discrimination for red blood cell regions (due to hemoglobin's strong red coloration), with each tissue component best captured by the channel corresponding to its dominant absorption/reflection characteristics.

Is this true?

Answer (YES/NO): NO